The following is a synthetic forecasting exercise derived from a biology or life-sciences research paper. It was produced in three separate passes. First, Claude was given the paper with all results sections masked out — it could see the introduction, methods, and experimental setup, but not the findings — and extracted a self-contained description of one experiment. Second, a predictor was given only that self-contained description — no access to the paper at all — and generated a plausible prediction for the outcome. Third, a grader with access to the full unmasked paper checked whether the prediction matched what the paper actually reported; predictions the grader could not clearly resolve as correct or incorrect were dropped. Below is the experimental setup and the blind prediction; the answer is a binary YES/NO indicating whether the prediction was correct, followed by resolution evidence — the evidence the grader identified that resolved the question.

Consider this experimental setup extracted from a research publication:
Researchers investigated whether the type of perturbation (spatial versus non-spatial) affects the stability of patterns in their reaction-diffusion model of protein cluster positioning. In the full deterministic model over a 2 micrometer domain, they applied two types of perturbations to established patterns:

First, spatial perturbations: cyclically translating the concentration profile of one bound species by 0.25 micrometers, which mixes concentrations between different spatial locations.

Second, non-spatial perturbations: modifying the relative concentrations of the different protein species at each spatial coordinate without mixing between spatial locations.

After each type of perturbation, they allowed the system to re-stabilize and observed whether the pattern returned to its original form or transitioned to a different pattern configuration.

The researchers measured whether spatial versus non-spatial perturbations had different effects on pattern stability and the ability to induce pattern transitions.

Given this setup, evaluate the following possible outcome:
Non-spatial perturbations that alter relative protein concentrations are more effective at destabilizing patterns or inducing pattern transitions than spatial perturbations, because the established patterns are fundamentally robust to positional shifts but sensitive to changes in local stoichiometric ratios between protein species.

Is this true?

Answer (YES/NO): NO